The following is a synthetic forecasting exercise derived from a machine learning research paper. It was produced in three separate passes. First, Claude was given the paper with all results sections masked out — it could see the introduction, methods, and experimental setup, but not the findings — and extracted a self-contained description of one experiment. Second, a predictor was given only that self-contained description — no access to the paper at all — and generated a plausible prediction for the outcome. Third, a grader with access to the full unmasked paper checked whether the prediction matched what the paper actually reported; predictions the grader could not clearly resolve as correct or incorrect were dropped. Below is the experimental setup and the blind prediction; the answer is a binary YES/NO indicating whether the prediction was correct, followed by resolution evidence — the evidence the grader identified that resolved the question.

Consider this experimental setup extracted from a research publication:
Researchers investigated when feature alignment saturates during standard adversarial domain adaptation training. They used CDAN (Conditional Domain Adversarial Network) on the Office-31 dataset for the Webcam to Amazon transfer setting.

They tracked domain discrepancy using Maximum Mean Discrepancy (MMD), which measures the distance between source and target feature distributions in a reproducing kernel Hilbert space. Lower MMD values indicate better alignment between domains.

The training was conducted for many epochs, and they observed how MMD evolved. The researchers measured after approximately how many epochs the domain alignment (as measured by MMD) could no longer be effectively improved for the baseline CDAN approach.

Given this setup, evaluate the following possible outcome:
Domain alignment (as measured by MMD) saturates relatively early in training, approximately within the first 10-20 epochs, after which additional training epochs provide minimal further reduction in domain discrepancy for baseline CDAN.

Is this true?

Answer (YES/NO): YES